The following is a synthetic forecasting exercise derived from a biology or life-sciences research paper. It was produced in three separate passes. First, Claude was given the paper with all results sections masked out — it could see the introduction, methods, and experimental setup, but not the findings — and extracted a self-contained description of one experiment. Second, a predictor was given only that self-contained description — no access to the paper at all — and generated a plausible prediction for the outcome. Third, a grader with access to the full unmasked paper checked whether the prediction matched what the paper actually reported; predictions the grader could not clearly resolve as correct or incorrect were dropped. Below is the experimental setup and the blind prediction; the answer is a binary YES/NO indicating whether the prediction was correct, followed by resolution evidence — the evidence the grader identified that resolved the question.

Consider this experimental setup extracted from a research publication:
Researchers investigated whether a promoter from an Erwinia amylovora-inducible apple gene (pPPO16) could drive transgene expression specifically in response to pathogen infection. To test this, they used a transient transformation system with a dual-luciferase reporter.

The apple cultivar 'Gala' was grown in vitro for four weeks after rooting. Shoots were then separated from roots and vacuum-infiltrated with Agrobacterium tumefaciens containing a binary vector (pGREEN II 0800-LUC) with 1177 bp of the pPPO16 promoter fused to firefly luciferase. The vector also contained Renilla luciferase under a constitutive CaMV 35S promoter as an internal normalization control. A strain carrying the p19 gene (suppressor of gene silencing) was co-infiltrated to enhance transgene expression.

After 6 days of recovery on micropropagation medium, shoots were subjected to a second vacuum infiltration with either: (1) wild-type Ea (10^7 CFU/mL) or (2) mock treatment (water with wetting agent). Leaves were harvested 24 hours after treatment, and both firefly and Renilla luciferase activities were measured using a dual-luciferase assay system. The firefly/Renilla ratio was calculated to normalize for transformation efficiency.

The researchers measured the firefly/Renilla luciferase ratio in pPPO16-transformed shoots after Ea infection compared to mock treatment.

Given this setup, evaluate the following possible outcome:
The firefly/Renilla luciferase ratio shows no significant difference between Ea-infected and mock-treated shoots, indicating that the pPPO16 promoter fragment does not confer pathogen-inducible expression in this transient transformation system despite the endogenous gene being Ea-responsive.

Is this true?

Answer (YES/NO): NO